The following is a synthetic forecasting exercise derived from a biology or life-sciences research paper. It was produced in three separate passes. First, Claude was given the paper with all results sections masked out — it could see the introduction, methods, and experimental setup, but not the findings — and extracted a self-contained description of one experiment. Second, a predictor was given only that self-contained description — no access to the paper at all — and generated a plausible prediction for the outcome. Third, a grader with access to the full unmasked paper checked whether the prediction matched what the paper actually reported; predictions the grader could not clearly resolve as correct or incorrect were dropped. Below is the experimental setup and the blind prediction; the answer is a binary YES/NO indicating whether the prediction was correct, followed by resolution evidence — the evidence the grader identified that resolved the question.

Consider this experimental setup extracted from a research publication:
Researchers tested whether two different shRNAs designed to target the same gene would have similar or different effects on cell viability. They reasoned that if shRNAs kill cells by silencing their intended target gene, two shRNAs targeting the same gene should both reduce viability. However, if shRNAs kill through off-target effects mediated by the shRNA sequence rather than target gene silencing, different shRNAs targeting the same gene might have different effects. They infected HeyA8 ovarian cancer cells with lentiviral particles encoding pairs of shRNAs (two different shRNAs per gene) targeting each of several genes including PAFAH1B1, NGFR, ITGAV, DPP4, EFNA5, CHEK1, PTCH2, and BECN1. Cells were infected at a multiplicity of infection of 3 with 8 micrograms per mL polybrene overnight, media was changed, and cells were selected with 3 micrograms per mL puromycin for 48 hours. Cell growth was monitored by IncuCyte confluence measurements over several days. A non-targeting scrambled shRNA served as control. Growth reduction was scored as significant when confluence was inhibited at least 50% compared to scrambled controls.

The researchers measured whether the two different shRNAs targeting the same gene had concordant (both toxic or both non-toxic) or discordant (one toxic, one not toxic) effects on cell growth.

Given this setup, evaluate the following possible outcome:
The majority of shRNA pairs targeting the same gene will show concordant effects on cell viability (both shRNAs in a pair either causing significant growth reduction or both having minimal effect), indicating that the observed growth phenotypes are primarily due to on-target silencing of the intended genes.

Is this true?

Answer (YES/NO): NO